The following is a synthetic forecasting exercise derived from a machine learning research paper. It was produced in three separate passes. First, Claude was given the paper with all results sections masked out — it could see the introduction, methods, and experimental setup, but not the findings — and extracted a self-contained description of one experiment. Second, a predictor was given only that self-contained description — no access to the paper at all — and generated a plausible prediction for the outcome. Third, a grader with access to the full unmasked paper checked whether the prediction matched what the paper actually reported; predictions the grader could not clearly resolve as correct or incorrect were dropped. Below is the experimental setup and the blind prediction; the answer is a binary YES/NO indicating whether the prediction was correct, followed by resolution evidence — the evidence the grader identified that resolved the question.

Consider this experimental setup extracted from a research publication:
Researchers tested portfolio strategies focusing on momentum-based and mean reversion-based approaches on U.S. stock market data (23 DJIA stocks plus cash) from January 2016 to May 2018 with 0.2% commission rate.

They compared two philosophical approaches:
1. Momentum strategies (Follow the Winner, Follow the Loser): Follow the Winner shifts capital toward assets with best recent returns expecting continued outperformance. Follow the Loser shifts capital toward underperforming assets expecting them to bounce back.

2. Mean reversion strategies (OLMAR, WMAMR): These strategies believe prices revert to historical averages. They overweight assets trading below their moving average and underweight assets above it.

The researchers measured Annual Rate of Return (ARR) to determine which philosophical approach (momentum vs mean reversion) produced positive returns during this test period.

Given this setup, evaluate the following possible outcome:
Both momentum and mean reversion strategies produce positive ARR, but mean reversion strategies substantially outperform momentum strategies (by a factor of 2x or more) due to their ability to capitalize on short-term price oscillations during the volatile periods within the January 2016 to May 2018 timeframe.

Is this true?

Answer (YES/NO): NO